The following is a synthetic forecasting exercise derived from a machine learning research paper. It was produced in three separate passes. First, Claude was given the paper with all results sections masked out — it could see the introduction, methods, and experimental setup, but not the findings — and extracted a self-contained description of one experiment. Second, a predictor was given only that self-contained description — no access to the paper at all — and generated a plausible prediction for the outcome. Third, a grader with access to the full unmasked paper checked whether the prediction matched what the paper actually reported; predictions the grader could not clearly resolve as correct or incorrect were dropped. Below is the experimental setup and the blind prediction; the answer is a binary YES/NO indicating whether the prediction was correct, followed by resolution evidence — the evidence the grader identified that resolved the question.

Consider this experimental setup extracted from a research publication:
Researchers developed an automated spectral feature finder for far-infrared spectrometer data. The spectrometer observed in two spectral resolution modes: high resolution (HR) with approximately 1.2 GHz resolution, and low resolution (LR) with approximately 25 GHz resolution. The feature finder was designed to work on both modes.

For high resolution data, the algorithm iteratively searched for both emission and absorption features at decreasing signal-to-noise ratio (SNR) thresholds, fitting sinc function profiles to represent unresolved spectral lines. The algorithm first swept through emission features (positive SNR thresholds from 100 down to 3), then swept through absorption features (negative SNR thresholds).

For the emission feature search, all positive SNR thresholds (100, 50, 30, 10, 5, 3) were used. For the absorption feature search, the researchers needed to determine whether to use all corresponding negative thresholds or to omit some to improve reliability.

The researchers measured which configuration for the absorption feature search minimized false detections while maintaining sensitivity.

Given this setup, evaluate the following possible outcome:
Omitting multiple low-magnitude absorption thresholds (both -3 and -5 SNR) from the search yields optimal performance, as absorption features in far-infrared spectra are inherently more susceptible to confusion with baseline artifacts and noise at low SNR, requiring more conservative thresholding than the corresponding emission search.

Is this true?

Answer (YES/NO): YES